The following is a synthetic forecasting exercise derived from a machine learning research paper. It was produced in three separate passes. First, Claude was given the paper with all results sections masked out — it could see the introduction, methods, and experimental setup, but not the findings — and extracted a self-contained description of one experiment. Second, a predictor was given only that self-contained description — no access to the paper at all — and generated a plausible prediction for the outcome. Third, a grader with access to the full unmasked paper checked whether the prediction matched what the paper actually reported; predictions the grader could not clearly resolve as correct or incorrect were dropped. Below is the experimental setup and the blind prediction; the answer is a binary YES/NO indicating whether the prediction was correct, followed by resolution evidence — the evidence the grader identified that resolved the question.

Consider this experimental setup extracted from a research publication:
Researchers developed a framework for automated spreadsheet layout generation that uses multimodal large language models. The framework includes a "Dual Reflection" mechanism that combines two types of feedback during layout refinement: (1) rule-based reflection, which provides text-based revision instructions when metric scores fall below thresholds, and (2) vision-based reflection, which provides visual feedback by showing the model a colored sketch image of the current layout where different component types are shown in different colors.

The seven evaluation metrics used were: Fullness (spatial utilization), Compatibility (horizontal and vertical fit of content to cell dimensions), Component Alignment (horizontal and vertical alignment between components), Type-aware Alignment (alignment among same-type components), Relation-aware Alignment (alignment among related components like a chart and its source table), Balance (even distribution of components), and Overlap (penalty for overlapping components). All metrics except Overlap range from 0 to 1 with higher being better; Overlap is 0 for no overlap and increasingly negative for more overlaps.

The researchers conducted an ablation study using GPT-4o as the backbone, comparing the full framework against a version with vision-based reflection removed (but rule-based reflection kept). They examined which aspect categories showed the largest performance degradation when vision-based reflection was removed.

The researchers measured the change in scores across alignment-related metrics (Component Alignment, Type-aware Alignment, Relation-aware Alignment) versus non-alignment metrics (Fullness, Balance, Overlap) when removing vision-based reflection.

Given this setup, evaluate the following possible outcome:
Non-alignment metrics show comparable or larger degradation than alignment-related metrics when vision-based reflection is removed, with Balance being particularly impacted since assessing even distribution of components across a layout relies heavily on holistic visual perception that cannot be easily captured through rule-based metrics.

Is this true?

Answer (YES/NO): YES